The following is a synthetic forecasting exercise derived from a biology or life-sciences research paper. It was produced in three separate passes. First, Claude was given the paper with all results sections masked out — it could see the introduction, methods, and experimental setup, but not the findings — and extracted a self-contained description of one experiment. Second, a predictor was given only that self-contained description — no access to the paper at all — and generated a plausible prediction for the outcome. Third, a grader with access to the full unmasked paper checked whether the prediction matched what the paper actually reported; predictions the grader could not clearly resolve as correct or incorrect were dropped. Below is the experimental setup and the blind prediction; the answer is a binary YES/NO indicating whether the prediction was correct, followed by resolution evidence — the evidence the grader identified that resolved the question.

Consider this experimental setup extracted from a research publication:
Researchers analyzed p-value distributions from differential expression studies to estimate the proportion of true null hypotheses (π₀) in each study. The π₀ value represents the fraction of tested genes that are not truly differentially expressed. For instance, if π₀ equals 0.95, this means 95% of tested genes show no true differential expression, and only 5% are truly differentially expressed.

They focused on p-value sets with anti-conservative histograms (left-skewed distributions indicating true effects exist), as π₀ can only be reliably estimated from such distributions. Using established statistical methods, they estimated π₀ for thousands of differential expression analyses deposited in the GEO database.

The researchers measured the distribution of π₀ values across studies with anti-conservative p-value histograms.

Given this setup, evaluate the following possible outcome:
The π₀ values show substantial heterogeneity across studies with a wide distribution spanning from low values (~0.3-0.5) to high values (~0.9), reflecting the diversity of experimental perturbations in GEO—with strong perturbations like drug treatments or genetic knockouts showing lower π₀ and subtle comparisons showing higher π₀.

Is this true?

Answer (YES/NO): NO